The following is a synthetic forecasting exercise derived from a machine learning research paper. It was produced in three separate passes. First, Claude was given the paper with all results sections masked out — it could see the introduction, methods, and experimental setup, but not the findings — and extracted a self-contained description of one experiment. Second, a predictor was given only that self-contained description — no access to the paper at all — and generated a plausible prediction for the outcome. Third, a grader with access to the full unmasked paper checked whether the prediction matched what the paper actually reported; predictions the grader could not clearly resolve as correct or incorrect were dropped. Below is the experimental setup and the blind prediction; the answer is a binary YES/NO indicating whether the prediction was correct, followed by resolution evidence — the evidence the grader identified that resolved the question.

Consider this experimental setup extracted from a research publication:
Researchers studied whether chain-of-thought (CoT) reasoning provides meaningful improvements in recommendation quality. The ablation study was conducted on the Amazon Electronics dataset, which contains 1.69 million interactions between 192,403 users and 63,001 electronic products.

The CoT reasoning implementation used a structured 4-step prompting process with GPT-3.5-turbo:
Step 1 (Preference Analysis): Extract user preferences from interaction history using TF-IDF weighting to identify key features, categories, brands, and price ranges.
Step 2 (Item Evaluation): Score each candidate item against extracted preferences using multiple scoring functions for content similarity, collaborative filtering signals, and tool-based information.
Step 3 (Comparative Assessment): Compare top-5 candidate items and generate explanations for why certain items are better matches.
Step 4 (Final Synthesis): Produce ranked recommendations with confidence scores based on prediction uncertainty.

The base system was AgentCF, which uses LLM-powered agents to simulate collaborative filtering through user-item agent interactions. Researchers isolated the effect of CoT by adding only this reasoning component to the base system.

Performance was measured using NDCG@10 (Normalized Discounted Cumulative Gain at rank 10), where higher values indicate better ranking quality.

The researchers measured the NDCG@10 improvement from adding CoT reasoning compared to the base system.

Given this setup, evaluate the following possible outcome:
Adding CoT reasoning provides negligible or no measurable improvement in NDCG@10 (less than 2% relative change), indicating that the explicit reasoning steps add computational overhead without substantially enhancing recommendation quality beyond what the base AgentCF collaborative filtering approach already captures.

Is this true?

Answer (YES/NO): YES